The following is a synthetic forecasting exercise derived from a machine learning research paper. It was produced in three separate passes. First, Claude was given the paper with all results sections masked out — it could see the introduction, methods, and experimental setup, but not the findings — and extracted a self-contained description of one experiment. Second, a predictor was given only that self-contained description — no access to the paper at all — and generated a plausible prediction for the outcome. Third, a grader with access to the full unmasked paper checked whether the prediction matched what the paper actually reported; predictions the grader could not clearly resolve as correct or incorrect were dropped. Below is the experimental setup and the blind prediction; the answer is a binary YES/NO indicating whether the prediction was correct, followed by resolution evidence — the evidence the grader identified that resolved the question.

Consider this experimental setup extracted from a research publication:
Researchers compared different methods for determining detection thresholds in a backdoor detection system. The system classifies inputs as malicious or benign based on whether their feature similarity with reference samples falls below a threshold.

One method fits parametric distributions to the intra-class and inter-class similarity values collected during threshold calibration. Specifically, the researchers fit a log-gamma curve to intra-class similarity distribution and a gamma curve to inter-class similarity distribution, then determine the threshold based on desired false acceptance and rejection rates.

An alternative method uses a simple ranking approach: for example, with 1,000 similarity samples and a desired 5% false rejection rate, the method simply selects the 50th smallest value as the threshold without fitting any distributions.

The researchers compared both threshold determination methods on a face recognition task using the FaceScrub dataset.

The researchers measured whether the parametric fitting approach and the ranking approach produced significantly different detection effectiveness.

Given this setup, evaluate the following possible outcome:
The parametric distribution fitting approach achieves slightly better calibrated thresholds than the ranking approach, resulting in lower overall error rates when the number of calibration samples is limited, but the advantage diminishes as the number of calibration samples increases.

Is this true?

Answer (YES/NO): NO